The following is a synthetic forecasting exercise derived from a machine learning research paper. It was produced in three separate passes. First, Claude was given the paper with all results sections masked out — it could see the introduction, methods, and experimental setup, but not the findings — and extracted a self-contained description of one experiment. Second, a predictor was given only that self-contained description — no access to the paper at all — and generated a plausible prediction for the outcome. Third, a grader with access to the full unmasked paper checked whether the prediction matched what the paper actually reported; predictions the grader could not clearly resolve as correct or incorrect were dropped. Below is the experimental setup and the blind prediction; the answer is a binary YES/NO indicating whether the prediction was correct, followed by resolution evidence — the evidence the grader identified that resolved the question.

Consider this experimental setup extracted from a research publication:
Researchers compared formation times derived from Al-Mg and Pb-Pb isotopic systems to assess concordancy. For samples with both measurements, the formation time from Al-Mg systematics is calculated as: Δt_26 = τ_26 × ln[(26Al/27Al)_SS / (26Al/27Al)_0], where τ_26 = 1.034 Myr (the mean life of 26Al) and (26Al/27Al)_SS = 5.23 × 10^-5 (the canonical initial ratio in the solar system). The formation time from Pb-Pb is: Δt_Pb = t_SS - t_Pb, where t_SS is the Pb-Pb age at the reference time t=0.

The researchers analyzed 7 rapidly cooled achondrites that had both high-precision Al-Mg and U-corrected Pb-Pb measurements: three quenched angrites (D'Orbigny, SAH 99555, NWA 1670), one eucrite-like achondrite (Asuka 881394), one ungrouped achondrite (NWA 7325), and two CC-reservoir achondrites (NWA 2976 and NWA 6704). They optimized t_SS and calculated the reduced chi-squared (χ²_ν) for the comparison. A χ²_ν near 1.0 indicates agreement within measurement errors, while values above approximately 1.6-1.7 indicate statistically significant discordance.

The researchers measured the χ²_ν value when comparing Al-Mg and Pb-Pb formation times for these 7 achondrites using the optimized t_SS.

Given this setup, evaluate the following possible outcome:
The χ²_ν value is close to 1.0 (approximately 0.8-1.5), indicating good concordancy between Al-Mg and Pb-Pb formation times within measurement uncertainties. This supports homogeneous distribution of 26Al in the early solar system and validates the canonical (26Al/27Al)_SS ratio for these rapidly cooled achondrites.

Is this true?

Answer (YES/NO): YES